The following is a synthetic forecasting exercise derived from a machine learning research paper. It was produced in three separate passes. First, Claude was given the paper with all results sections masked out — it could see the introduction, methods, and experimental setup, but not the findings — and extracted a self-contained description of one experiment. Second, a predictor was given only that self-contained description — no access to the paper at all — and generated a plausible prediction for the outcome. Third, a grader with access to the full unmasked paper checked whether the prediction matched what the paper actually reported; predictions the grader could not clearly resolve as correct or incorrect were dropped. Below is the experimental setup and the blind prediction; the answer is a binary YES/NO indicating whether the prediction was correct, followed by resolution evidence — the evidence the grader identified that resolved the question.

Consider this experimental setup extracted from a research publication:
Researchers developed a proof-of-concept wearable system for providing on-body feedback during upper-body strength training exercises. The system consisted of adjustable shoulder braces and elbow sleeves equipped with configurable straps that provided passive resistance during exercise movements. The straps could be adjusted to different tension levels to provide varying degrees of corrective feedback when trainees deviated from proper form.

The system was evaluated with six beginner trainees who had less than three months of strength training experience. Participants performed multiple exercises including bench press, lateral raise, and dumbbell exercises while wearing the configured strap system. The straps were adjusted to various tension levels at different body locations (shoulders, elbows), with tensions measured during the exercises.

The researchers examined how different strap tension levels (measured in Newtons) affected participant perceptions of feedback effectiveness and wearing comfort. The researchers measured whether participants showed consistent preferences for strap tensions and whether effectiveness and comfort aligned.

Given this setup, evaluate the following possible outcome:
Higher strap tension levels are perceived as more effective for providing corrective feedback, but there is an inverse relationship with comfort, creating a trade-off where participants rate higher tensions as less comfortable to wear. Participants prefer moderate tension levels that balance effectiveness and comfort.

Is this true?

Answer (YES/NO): NO